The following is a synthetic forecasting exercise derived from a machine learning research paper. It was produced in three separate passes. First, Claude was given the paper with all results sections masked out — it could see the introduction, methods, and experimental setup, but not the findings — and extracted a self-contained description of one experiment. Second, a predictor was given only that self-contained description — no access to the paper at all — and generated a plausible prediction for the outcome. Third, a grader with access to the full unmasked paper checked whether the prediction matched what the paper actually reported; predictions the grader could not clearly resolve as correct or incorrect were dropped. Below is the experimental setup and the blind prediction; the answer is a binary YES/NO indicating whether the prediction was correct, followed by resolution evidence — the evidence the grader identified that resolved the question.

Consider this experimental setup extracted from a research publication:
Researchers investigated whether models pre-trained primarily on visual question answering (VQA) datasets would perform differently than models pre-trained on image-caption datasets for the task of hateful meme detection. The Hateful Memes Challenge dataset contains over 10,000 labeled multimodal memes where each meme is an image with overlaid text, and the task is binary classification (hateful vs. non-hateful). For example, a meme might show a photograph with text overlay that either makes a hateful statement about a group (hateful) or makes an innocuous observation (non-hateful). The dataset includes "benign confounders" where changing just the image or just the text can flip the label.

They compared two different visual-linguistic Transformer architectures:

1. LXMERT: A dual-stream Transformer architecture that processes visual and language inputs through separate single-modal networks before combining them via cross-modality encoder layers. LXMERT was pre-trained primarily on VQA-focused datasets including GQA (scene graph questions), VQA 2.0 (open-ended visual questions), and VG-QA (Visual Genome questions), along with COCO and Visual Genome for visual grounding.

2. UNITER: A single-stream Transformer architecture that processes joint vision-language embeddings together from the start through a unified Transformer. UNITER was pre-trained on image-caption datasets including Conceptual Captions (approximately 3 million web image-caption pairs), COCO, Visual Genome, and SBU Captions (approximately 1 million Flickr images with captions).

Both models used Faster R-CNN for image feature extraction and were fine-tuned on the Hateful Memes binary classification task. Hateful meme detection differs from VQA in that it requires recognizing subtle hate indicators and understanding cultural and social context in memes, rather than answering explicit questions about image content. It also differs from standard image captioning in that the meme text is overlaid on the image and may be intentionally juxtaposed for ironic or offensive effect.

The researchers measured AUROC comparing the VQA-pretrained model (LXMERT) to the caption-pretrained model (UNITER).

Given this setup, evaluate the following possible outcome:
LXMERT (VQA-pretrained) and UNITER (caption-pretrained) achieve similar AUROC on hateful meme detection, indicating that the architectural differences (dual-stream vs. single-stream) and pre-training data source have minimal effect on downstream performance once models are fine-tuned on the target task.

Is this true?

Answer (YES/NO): NO